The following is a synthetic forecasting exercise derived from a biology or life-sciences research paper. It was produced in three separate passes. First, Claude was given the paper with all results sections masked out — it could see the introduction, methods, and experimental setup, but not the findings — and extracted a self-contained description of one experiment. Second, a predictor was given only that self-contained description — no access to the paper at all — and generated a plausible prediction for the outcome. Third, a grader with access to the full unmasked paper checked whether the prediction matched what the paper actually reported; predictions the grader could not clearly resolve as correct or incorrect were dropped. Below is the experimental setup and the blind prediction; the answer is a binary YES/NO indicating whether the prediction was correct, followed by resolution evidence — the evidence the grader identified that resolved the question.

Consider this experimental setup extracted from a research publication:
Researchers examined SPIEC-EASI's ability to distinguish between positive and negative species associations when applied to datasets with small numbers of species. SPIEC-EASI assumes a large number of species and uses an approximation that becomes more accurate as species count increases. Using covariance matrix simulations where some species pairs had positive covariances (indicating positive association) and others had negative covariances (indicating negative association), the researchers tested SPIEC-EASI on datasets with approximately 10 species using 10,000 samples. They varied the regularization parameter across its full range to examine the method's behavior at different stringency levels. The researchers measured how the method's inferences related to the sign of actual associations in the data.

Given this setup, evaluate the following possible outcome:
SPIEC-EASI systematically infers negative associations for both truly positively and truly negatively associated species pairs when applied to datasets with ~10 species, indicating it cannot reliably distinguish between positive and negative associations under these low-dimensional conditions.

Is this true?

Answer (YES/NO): NO